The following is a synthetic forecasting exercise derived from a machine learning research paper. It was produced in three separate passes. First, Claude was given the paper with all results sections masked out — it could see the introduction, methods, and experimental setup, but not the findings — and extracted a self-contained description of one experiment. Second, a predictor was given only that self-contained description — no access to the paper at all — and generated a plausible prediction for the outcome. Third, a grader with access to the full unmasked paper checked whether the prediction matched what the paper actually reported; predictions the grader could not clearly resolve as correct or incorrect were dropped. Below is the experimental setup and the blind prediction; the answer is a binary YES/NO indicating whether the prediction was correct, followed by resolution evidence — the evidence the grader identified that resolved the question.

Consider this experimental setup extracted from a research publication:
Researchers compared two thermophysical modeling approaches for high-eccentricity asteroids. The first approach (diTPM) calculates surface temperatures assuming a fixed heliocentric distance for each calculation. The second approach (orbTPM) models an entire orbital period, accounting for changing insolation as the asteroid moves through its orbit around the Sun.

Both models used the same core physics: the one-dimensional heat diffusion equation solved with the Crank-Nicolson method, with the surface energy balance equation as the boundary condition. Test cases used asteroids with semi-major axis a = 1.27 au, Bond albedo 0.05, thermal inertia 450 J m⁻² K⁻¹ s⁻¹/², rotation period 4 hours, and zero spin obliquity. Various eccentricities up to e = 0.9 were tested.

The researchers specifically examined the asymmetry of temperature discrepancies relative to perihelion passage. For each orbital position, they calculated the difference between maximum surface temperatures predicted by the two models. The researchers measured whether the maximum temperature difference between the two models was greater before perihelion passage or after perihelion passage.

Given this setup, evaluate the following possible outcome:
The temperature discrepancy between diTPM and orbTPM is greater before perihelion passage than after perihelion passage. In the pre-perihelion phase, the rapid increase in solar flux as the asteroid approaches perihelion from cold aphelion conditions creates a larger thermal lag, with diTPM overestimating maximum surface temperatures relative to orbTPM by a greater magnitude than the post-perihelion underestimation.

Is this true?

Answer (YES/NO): YES